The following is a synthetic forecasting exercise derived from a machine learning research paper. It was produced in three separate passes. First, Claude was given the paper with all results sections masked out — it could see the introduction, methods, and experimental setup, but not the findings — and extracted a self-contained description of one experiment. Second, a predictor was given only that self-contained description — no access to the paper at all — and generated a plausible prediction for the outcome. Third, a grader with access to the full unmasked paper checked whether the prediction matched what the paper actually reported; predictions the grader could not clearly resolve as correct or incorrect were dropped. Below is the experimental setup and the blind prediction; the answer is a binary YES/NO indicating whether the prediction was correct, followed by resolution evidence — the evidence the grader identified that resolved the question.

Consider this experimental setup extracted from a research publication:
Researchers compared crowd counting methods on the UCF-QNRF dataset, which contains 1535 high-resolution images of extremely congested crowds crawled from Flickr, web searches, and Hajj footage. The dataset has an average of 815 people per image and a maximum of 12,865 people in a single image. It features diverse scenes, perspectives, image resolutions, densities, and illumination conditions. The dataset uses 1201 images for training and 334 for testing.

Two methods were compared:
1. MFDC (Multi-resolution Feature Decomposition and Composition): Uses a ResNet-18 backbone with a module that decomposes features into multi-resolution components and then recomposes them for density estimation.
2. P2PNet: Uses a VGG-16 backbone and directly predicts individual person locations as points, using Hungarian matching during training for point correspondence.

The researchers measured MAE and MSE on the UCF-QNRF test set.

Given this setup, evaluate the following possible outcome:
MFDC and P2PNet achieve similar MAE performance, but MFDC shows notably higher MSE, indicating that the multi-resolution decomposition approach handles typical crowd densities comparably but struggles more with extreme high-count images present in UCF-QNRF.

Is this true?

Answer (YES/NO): NO